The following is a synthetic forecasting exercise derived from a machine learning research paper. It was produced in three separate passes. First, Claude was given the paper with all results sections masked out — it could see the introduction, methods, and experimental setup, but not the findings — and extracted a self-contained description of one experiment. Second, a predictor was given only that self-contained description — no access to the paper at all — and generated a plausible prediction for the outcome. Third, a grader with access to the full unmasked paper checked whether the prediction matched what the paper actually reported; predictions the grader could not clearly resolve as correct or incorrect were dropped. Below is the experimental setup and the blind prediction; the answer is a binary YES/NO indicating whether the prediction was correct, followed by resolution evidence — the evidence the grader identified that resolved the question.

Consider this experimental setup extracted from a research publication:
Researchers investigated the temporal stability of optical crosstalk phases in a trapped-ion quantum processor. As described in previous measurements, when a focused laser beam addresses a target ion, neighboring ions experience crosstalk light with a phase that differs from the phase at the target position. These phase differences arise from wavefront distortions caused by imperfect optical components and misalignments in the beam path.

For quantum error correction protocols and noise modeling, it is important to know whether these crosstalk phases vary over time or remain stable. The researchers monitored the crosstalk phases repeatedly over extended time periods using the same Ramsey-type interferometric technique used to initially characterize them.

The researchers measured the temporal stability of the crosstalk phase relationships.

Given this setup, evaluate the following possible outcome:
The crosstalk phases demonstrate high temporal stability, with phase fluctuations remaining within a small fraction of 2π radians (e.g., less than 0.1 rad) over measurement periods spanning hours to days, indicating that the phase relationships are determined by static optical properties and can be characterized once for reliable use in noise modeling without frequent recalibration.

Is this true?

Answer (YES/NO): NO